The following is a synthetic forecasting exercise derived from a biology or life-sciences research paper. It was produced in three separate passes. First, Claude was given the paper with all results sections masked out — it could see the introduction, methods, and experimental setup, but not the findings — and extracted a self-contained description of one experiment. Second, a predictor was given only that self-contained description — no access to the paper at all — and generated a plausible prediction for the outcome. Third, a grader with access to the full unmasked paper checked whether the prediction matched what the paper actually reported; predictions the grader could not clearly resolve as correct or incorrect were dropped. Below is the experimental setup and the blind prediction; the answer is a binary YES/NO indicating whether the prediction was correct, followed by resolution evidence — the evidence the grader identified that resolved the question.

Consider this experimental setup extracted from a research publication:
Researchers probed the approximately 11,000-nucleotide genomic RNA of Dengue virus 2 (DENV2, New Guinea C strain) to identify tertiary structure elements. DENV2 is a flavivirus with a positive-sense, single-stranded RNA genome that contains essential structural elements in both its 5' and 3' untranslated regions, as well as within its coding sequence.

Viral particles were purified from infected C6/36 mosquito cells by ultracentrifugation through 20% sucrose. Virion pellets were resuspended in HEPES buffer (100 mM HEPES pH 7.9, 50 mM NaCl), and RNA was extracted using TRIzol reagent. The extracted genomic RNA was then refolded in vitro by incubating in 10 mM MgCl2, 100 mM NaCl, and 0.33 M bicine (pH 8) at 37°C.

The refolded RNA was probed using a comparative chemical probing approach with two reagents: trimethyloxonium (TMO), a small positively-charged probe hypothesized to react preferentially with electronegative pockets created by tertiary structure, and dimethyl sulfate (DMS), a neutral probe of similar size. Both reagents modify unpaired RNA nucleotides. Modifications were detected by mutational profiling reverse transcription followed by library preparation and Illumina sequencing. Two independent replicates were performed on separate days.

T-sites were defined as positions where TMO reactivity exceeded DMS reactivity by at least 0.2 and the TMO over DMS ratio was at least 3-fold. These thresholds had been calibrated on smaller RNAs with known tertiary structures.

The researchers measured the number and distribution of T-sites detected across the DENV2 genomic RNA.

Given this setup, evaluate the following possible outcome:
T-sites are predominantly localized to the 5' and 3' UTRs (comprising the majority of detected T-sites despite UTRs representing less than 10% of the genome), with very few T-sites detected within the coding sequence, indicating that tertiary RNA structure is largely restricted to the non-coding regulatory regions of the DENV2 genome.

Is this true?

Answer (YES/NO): NO